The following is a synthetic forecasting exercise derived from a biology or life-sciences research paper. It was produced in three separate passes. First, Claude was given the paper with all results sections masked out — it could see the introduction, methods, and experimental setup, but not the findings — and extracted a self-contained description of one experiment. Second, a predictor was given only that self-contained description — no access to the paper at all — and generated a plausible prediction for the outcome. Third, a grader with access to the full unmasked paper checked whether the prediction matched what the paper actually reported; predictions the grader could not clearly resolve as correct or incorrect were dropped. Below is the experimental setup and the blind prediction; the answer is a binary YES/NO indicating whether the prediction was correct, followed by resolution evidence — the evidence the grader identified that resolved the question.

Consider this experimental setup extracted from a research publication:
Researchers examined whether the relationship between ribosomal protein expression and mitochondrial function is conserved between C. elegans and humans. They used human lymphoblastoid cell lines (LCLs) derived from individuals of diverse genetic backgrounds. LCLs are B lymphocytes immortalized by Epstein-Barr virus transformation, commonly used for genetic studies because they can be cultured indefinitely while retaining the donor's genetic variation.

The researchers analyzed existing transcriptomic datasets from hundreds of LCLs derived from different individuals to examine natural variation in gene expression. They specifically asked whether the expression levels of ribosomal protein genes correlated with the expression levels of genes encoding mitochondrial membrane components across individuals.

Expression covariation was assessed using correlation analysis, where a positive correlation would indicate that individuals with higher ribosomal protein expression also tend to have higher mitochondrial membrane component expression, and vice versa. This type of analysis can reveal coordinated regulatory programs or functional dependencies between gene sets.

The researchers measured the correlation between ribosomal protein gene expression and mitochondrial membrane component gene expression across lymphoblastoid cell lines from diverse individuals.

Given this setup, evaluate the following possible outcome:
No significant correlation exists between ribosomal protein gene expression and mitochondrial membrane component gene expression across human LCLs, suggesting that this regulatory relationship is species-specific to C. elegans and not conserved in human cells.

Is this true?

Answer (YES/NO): NO